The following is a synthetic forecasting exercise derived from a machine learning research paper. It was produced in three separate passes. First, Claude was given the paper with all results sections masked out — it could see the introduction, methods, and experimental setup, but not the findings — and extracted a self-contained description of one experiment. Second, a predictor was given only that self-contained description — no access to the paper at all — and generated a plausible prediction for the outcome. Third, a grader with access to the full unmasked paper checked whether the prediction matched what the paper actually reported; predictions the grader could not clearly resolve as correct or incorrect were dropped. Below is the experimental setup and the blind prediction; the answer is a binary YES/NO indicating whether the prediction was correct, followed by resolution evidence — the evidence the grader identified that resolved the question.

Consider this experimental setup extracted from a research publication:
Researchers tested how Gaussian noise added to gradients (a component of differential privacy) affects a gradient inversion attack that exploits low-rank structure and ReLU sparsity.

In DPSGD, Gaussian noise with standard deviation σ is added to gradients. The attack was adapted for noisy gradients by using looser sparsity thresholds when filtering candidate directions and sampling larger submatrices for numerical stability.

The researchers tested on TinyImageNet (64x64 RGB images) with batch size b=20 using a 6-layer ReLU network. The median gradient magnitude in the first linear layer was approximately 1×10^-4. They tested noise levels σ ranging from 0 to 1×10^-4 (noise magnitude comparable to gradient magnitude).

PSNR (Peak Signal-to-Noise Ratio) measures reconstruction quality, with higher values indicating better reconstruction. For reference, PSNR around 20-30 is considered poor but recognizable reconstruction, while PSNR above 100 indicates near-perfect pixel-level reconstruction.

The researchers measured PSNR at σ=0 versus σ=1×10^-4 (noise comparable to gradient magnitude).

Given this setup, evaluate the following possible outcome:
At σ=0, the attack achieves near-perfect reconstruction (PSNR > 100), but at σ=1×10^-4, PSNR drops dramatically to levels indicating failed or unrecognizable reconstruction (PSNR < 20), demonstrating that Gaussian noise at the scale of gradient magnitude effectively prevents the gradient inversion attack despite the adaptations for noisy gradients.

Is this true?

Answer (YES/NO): NO